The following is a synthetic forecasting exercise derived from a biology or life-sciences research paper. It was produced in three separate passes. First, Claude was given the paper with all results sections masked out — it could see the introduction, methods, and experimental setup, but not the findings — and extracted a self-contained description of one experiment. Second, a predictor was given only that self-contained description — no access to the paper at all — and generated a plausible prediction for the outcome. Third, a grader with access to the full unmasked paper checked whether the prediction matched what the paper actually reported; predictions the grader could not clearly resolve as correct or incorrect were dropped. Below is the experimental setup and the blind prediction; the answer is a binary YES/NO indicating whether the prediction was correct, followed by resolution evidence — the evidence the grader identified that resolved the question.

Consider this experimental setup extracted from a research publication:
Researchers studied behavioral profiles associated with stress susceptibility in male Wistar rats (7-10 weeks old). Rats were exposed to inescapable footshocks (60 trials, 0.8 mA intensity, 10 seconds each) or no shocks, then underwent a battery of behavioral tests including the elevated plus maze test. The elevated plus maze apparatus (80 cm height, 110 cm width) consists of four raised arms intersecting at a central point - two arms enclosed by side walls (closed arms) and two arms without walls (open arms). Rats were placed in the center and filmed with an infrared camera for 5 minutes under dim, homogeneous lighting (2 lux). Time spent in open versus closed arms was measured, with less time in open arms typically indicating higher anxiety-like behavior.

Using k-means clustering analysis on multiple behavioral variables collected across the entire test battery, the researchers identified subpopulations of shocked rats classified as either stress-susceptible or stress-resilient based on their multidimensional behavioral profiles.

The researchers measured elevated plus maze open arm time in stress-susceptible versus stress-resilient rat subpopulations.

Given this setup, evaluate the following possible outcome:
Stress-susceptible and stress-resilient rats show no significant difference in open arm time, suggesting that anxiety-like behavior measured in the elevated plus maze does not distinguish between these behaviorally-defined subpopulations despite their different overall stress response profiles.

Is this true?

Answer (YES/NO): NO